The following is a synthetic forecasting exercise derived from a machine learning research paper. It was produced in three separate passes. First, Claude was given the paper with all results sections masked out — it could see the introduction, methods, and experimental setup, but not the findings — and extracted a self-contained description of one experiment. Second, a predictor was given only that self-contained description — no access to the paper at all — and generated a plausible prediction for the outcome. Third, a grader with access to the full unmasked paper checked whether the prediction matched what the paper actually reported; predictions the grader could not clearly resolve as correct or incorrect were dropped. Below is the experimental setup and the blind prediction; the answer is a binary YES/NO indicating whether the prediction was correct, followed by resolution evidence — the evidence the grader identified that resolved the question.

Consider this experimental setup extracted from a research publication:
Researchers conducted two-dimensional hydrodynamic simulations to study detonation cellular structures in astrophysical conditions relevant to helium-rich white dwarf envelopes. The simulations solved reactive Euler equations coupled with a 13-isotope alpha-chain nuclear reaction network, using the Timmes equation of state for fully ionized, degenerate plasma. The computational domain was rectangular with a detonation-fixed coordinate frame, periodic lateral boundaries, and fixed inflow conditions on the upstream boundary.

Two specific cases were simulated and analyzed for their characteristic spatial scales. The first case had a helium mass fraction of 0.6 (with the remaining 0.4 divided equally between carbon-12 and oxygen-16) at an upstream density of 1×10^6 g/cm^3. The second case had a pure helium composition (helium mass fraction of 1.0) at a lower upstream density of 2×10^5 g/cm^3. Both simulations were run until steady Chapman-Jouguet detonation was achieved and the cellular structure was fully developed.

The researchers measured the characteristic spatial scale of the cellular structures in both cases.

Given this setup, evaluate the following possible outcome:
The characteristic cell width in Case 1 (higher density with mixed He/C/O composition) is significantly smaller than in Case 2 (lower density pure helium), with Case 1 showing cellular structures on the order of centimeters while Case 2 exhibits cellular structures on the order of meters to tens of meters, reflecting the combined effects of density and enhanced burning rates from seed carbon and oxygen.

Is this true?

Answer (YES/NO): NO